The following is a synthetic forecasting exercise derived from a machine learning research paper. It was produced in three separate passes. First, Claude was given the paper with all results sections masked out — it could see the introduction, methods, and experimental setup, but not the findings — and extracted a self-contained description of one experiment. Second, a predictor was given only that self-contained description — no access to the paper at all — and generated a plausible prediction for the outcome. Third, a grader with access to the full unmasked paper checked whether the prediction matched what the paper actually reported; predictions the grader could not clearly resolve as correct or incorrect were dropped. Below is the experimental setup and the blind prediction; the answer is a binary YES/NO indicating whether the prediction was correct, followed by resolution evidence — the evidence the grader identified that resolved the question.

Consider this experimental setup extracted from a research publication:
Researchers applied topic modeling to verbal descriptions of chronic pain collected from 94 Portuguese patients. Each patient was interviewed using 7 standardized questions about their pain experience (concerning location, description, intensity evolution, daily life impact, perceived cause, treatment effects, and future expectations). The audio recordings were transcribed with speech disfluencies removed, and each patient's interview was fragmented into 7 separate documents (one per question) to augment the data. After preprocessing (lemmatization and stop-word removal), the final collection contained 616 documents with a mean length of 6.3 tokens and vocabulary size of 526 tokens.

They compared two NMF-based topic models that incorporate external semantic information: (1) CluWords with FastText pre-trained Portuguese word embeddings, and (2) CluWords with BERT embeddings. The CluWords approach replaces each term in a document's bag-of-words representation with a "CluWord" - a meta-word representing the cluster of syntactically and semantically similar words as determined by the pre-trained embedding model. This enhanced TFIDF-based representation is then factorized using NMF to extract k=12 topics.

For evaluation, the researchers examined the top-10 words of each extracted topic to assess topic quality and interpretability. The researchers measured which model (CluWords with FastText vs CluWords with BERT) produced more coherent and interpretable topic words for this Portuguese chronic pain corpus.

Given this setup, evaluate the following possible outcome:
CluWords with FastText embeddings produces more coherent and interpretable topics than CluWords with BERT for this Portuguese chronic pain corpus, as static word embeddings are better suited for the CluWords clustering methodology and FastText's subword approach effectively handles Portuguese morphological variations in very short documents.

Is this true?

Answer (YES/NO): YES